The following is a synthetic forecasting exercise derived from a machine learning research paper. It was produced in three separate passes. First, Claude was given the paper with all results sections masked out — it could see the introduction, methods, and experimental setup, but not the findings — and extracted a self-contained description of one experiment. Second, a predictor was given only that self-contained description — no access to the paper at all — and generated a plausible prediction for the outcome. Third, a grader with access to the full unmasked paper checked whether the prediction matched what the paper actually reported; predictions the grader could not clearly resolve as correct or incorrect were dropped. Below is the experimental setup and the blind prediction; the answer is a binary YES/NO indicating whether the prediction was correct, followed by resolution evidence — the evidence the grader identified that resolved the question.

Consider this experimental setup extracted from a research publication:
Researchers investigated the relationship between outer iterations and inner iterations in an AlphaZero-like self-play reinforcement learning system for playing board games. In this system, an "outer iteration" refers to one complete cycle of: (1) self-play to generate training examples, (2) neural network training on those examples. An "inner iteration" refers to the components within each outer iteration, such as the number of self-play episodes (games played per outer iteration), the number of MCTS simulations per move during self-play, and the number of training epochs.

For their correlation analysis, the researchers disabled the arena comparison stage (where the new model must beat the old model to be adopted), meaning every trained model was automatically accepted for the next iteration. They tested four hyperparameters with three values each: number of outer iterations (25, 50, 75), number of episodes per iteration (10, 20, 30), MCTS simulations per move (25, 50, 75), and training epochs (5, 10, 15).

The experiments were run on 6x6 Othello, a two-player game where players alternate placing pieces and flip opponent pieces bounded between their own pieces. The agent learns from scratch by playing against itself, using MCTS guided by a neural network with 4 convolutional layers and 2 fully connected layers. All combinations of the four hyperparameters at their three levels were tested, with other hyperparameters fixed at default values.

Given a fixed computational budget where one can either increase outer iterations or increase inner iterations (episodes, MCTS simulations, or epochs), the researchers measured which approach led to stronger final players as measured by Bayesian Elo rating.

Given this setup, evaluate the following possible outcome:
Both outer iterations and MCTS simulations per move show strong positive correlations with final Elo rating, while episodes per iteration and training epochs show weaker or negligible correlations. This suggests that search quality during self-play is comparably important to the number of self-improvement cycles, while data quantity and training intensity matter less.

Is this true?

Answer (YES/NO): NO